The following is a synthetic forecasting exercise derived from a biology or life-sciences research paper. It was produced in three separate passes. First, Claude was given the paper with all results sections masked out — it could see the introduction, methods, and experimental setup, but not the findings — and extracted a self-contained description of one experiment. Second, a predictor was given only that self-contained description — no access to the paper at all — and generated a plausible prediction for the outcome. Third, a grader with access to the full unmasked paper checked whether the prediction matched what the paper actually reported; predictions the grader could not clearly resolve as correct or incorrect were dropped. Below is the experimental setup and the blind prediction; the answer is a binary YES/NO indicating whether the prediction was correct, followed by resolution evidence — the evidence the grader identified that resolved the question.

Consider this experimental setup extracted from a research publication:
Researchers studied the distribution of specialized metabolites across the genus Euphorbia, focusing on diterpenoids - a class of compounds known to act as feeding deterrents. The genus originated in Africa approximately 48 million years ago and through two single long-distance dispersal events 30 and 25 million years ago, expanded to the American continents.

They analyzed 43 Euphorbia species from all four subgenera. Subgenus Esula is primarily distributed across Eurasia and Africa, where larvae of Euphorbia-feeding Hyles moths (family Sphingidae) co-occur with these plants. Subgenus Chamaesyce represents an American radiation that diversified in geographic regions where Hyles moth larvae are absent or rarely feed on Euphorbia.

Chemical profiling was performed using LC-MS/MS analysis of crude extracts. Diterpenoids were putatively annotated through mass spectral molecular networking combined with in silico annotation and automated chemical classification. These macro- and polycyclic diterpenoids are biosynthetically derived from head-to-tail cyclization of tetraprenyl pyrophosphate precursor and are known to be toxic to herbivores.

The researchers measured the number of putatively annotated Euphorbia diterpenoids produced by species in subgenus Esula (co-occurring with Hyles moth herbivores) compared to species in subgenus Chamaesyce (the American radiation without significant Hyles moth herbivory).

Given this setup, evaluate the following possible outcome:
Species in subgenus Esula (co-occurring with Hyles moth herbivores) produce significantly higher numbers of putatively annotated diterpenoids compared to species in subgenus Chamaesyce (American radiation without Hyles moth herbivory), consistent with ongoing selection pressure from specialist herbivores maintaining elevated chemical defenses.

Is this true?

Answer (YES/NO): YES